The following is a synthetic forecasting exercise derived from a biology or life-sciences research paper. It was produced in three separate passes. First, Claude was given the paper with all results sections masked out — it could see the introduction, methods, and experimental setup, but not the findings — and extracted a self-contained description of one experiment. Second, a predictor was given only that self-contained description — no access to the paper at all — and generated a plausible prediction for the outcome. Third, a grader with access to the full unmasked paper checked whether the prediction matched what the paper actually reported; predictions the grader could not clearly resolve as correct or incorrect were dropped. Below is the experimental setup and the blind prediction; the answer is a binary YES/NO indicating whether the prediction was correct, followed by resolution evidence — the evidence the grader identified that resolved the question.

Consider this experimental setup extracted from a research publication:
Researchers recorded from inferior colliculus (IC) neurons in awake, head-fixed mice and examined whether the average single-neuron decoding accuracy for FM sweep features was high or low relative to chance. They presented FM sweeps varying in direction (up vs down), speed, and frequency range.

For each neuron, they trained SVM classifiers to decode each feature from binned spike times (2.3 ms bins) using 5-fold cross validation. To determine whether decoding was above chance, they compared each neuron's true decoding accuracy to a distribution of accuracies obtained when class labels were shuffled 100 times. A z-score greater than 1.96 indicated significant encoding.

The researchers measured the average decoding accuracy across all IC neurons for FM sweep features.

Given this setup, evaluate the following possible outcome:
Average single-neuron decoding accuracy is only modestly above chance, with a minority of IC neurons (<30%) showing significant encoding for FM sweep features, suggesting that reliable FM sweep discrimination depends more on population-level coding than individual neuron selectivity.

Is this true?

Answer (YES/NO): NO